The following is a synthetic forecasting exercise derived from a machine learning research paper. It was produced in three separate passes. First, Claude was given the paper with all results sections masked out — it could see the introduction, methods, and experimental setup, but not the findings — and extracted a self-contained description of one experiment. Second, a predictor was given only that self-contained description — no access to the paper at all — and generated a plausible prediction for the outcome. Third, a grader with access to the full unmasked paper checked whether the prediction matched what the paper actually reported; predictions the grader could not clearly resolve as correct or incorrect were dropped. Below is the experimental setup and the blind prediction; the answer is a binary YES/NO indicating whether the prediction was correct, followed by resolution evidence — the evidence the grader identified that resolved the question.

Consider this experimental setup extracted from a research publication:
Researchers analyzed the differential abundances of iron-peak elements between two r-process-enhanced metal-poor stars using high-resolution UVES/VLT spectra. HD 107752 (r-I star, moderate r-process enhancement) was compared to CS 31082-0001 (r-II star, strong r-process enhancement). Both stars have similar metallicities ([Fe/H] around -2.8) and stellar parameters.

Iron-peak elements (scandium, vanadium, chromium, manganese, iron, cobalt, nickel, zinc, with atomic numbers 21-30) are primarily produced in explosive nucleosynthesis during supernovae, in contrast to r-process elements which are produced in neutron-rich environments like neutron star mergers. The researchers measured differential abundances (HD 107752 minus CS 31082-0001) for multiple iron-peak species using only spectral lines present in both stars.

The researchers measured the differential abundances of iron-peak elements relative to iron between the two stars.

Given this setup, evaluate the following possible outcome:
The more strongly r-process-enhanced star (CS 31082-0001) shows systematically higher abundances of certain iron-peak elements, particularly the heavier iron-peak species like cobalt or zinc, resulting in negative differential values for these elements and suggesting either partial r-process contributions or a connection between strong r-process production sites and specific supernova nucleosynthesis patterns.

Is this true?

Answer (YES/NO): NO